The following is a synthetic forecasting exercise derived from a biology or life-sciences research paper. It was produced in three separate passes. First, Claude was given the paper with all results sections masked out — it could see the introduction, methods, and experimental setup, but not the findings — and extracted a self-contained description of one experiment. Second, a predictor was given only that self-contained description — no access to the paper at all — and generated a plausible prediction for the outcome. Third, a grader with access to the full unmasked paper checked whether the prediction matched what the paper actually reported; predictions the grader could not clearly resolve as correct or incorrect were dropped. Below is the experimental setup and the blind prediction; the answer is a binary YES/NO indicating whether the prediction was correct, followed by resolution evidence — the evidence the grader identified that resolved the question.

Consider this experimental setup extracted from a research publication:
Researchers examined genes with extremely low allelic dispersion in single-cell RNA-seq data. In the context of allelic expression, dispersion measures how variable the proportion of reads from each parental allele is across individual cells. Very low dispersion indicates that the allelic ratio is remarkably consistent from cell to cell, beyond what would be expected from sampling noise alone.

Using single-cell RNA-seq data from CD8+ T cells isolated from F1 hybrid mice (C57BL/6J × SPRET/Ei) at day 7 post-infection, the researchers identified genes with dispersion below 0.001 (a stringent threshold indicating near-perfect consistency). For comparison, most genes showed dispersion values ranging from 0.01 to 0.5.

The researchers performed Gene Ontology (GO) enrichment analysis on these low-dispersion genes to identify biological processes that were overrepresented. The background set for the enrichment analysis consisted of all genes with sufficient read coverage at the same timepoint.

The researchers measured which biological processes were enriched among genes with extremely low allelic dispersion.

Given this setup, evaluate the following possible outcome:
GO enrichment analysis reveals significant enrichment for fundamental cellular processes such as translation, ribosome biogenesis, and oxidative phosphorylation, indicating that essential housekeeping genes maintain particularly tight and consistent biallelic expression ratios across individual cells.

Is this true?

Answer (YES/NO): YES